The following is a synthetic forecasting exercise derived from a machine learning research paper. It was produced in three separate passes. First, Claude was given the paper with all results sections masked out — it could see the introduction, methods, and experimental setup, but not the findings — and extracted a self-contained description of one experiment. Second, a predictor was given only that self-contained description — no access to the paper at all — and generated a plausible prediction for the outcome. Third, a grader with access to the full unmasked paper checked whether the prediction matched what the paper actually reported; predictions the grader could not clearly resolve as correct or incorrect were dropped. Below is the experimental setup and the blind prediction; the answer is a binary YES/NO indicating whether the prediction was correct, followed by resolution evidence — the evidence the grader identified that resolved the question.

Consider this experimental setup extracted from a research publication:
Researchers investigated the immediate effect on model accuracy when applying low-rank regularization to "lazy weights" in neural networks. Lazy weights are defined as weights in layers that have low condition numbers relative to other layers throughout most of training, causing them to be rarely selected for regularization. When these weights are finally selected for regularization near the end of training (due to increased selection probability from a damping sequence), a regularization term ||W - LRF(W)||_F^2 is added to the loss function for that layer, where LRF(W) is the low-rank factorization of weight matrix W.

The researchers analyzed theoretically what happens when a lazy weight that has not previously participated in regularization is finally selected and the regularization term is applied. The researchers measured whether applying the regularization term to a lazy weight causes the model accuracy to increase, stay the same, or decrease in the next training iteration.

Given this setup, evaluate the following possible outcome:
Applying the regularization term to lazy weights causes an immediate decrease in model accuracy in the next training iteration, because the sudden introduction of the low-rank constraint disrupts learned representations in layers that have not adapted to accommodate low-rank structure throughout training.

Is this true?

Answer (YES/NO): YES